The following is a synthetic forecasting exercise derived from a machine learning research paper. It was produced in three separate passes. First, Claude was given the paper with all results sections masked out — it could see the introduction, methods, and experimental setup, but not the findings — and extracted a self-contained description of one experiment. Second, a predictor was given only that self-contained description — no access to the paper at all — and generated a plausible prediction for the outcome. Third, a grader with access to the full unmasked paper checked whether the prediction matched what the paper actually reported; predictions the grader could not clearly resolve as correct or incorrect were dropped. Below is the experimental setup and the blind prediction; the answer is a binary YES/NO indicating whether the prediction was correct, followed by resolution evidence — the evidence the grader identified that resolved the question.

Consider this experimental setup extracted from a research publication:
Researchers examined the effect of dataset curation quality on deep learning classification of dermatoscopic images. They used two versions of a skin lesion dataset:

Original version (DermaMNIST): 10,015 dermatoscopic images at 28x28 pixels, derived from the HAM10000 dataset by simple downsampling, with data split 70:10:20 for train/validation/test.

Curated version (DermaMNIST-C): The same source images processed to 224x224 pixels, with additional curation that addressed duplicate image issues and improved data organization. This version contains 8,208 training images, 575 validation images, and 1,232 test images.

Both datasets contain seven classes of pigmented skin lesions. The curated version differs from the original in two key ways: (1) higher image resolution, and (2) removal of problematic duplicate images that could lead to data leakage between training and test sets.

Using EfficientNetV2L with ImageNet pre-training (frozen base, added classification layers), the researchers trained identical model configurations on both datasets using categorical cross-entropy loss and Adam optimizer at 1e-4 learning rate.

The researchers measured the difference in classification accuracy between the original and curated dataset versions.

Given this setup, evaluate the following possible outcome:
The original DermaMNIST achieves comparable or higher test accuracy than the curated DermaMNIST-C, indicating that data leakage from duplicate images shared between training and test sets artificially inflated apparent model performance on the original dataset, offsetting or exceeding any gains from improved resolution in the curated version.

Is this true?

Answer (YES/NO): NO